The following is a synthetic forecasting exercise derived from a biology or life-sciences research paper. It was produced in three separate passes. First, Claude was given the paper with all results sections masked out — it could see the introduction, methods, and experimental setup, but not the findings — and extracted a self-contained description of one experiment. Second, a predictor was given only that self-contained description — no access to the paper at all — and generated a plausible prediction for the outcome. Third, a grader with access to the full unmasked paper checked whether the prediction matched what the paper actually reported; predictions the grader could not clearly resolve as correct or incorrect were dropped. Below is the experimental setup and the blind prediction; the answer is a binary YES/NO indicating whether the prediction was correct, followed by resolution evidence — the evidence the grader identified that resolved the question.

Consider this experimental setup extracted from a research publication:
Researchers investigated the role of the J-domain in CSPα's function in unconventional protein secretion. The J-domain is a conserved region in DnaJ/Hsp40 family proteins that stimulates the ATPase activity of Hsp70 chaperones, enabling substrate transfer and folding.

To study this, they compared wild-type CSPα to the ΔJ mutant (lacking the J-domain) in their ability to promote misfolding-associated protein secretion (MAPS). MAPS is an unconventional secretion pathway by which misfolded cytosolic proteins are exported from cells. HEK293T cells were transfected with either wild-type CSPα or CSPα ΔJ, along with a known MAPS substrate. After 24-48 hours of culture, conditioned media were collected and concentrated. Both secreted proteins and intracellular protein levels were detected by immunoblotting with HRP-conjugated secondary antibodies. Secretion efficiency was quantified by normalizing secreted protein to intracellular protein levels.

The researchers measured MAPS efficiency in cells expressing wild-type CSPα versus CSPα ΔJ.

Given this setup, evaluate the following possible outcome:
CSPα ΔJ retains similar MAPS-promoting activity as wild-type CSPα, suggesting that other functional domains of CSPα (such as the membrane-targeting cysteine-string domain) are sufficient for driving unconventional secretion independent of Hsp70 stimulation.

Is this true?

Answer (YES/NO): NO